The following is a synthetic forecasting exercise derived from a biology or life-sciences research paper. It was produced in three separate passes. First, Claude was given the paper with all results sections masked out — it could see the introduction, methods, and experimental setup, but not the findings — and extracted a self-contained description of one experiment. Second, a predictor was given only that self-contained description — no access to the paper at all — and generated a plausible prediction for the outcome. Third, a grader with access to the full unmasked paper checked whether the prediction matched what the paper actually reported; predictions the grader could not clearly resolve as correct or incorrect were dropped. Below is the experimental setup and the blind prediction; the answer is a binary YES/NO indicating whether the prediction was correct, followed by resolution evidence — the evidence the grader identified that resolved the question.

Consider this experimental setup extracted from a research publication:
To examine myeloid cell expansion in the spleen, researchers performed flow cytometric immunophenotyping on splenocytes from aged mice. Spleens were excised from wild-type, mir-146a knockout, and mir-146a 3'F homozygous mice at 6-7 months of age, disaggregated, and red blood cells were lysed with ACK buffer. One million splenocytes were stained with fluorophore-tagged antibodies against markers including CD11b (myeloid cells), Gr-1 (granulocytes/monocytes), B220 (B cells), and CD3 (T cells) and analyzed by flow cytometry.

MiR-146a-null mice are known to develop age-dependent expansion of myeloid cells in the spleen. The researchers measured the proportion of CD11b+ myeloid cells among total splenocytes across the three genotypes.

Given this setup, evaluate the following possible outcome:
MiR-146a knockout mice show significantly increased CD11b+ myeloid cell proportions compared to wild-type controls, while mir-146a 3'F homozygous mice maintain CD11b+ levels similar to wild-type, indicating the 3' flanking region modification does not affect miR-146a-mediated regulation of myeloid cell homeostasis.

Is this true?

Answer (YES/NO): YES